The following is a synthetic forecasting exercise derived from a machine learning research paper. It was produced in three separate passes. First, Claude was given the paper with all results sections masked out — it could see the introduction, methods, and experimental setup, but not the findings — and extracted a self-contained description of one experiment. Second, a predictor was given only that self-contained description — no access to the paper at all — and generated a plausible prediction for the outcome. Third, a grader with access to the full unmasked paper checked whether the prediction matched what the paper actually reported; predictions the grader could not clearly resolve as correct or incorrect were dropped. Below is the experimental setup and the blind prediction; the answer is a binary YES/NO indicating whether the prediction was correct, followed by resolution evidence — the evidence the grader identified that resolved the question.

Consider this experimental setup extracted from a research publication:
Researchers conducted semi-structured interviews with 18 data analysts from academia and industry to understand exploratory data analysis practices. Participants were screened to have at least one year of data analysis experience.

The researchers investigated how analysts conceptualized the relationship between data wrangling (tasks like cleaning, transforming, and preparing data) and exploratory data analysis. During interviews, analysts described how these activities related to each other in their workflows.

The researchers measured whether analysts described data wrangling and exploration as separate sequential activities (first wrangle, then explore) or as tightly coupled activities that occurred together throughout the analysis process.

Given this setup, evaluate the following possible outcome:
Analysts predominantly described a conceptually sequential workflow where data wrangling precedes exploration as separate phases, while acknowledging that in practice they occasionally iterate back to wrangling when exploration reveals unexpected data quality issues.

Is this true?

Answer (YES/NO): NO